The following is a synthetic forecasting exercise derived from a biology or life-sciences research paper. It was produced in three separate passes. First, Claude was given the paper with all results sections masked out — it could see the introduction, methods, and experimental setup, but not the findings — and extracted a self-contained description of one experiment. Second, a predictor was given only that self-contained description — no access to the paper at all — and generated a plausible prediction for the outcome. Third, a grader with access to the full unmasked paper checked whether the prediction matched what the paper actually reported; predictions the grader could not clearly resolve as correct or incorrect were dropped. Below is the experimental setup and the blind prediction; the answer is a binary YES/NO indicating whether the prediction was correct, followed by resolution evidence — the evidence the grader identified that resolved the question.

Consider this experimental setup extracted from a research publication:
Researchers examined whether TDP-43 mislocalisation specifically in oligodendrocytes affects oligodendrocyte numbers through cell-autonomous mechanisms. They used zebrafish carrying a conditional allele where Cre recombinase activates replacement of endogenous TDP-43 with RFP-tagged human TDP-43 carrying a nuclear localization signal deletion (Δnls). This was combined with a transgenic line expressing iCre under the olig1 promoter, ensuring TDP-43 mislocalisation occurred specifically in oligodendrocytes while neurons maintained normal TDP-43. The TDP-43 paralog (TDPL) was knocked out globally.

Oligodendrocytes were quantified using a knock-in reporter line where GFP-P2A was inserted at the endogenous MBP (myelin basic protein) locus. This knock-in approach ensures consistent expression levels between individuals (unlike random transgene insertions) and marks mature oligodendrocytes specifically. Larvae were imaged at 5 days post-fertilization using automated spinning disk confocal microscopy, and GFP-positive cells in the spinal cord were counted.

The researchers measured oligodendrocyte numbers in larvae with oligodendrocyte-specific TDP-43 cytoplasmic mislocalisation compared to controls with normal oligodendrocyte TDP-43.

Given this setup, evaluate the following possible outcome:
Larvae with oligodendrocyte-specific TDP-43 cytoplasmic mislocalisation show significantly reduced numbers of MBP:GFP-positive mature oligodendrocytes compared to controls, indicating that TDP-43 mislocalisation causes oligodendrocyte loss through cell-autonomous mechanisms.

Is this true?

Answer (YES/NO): NO